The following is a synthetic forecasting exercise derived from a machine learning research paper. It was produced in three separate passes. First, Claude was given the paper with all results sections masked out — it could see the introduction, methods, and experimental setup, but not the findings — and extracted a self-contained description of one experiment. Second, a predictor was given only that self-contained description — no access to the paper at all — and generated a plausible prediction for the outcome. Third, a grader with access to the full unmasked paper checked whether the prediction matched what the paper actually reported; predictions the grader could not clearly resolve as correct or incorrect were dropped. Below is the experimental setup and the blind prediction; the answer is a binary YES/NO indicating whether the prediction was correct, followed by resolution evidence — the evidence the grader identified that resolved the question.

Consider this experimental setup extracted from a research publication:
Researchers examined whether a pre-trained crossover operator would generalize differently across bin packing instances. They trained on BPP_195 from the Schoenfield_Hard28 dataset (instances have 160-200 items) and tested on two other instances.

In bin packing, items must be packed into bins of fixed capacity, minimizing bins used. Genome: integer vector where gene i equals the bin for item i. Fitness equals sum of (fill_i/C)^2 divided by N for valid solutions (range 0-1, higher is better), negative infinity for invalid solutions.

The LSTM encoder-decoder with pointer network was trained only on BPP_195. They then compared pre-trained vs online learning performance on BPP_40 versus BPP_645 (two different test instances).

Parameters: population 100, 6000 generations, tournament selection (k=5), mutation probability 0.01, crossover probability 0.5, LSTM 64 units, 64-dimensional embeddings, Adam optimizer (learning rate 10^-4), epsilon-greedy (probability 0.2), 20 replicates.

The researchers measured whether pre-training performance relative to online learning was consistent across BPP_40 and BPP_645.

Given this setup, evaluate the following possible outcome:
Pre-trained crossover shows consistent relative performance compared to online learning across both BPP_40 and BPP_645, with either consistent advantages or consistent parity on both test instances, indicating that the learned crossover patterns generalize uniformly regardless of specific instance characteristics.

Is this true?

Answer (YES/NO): NO